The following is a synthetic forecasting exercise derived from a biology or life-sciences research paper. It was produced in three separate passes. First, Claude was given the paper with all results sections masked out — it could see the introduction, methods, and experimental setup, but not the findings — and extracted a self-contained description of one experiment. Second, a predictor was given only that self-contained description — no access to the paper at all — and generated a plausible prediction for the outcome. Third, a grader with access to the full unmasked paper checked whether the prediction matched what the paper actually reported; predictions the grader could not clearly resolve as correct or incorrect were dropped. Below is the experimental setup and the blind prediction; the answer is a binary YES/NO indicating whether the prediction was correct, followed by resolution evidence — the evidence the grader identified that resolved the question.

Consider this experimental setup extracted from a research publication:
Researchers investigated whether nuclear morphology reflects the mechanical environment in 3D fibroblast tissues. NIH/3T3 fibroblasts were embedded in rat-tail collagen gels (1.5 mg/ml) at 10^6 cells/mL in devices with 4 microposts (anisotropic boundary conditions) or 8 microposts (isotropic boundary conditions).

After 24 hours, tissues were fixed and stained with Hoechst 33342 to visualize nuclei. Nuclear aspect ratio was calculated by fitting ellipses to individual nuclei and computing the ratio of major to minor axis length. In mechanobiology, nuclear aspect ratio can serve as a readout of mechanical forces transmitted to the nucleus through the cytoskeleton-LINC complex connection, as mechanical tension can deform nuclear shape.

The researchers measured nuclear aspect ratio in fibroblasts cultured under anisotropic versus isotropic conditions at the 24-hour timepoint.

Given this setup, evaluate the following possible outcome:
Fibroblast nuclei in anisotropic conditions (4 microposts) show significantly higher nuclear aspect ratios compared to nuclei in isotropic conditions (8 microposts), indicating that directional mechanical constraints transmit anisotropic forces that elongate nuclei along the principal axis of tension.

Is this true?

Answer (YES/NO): YES